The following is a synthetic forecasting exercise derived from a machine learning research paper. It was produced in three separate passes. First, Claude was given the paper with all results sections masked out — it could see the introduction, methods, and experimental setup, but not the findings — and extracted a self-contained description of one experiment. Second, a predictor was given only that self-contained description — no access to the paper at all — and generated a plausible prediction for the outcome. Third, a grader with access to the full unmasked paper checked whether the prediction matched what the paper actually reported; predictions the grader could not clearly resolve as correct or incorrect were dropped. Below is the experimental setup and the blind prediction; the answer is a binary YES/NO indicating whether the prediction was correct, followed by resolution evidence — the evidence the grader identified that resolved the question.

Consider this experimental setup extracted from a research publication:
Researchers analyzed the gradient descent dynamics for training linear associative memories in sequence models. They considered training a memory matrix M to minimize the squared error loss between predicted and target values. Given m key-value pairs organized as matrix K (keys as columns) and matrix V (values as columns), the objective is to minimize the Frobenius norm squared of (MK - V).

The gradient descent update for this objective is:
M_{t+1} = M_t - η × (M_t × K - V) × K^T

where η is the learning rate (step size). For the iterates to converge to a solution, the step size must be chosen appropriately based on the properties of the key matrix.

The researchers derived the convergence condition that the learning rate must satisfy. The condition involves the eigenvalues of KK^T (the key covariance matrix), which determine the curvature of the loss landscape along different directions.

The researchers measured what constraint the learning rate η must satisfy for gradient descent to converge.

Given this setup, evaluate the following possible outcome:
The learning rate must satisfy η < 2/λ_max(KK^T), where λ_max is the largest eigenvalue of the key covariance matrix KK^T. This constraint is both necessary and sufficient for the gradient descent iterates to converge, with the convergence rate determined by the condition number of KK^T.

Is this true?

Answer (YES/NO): NO